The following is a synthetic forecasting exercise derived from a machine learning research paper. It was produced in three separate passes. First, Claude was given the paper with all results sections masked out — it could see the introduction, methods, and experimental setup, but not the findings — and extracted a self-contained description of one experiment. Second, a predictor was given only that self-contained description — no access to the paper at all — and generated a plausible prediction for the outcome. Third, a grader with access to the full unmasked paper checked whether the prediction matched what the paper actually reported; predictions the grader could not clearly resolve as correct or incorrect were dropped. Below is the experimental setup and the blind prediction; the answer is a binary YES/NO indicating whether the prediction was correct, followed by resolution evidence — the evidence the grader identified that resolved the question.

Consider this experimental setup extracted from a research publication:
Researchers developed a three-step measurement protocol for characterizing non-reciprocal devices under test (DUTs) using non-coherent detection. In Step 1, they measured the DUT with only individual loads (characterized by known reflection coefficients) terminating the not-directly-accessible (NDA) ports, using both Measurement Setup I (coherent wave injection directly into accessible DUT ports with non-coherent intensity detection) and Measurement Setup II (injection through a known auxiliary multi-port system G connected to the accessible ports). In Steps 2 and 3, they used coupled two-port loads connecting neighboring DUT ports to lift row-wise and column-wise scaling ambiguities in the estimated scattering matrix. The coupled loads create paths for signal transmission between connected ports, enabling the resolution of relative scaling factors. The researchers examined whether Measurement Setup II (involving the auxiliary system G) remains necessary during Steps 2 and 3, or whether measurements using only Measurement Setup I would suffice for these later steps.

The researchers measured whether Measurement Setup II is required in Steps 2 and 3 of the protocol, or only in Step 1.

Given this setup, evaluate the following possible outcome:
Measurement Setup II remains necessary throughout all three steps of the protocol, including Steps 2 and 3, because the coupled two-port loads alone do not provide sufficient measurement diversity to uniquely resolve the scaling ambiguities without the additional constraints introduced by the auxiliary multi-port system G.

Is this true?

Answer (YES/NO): NO